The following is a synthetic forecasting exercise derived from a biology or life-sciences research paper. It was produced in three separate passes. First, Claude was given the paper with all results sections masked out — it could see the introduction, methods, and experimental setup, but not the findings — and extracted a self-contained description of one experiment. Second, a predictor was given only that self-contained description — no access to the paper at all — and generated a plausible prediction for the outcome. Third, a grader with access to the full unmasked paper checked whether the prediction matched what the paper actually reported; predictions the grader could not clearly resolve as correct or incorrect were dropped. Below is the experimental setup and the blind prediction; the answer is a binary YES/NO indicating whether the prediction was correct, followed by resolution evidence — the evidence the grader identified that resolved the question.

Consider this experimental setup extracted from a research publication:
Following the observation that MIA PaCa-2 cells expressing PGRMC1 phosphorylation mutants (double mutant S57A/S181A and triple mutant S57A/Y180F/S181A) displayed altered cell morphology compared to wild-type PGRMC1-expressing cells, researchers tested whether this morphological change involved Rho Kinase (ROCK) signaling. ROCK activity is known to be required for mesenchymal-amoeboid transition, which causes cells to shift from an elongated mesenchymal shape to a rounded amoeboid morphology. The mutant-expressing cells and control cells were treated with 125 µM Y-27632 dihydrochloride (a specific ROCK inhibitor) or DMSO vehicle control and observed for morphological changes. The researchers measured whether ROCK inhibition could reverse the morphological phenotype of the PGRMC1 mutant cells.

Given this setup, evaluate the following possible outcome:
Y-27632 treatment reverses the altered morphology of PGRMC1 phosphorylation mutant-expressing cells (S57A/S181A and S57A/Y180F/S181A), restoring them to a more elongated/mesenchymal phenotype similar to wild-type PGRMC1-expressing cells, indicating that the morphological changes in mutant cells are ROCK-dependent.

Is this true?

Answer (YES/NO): YES